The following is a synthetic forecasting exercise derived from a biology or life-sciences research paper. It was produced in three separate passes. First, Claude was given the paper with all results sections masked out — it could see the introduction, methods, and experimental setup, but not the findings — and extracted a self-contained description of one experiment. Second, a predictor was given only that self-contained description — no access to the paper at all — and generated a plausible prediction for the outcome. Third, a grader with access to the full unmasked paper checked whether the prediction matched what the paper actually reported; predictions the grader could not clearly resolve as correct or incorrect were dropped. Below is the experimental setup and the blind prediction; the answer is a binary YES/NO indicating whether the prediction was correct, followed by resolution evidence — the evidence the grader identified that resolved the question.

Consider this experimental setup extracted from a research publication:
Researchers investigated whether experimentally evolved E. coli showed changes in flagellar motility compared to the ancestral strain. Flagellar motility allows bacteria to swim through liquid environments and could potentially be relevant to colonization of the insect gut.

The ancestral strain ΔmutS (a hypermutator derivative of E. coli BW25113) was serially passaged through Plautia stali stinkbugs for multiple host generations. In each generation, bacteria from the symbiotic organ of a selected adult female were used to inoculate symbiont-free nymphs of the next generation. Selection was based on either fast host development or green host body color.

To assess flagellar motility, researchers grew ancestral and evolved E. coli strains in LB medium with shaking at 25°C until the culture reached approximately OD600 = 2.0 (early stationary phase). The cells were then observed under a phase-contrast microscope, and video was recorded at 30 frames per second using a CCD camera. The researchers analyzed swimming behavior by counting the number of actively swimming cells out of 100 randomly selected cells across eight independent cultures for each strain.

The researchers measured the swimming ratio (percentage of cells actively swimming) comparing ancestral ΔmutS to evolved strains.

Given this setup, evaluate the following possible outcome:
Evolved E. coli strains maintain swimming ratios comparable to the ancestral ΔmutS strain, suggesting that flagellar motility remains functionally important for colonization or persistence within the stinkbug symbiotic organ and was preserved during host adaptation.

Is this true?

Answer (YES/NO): NO